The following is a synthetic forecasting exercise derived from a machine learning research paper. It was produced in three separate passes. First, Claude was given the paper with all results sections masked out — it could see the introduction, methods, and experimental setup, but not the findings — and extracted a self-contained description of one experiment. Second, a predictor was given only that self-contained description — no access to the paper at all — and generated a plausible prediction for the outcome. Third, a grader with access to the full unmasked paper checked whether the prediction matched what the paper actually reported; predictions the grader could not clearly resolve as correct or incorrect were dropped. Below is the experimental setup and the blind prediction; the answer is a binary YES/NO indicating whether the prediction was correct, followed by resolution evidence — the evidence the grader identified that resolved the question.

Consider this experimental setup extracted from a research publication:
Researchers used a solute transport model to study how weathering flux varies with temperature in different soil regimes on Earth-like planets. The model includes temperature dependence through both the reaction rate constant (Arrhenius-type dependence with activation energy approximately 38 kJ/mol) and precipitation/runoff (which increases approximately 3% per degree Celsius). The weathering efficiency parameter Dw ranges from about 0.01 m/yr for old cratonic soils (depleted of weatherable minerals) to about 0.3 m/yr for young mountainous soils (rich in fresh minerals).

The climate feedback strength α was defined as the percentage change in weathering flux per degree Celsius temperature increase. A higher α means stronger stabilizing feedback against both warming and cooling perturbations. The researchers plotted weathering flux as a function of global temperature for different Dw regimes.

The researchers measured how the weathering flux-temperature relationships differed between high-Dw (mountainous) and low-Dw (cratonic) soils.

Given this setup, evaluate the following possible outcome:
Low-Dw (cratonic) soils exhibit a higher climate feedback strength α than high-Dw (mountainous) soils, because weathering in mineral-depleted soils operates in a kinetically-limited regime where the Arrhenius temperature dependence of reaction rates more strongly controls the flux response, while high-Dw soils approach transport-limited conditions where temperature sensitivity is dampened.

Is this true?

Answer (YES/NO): NO